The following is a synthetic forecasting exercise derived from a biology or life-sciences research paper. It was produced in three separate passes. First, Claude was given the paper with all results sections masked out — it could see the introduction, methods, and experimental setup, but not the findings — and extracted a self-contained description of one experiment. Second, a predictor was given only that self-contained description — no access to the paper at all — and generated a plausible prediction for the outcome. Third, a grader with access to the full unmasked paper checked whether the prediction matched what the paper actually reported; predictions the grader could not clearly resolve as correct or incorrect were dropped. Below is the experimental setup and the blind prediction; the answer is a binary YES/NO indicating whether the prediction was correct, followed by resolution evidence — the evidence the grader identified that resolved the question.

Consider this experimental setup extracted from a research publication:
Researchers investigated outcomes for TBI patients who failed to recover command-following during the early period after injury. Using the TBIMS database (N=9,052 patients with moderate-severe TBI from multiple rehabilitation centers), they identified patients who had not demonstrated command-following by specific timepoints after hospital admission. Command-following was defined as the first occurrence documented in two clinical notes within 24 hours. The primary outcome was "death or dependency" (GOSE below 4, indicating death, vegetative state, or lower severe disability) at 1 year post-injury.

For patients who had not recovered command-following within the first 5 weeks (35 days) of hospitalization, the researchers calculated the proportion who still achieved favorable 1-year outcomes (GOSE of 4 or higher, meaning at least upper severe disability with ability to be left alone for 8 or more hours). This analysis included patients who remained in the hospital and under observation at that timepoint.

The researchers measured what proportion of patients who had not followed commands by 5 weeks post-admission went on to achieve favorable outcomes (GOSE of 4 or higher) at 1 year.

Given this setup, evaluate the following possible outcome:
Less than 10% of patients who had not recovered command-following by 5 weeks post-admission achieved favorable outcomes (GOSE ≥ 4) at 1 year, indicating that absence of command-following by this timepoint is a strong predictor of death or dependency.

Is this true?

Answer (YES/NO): NO